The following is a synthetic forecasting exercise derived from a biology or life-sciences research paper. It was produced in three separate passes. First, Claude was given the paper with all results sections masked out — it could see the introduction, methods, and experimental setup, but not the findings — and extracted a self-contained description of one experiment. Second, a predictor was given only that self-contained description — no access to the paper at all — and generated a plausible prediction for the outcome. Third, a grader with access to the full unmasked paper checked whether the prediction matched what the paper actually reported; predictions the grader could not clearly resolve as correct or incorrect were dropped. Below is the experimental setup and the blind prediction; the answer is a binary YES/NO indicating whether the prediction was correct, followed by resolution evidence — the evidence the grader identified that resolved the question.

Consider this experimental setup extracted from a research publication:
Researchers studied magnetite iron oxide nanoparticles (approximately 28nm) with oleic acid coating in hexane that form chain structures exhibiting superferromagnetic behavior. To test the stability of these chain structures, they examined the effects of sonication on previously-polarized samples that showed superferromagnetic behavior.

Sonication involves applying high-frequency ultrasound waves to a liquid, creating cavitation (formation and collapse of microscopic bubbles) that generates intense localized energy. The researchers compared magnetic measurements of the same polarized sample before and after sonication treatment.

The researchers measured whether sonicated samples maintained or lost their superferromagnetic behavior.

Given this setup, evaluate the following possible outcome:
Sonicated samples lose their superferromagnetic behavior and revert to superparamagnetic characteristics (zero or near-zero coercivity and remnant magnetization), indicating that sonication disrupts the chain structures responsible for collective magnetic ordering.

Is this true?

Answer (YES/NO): YES